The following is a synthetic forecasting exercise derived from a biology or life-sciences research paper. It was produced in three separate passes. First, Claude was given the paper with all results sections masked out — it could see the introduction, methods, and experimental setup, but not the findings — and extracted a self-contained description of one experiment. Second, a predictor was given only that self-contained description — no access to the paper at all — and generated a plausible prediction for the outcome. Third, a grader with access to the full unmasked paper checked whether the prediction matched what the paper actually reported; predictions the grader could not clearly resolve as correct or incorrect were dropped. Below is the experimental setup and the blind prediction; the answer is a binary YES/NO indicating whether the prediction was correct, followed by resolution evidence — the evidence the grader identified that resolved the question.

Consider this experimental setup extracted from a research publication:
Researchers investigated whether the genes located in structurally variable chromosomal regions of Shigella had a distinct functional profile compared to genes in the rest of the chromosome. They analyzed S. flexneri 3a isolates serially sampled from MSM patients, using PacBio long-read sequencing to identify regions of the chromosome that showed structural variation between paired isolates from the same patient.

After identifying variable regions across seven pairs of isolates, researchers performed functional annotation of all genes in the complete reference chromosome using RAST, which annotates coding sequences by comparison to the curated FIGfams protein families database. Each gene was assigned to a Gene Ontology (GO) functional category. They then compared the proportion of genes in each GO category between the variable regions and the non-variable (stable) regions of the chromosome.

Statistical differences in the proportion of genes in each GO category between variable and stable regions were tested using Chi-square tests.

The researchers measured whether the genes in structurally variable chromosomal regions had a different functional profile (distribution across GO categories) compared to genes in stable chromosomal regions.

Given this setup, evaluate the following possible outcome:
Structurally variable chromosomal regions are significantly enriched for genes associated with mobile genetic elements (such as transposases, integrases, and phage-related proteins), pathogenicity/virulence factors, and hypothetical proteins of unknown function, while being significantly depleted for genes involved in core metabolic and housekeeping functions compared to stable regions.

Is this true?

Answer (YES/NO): NO